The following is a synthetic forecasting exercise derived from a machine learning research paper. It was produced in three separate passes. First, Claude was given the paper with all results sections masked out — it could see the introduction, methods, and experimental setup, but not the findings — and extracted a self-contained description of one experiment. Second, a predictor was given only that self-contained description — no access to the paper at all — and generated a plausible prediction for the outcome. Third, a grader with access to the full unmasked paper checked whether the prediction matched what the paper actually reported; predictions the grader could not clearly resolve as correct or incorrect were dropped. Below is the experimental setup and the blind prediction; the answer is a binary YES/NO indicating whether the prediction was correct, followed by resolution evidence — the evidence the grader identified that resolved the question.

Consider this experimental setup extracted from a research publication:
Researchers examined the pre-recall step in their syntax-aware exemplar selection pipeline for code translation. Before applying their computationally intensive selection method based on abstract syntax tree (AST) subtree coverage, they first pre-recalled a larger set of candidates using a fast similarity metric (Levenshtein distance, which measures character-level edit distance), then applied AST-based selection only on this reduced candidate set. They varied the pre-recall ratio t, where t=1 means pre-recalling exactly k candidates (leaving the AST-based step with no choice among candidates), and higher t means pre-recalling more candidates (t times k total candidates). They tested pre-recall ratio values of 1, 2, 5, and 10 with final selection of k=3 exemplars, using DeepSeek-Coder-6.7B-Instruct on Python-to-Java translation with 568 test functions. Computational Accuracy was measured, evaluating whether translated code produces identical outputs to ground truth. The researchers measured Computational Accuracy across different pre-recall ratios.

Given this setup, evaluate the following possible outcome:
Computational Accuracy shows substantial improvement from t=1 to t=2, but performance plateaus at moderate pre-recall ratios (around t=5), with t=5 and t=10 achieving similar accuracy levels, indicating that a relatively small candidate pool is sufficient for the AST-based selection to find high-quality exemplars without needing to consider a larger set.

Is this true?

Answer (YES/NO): NO